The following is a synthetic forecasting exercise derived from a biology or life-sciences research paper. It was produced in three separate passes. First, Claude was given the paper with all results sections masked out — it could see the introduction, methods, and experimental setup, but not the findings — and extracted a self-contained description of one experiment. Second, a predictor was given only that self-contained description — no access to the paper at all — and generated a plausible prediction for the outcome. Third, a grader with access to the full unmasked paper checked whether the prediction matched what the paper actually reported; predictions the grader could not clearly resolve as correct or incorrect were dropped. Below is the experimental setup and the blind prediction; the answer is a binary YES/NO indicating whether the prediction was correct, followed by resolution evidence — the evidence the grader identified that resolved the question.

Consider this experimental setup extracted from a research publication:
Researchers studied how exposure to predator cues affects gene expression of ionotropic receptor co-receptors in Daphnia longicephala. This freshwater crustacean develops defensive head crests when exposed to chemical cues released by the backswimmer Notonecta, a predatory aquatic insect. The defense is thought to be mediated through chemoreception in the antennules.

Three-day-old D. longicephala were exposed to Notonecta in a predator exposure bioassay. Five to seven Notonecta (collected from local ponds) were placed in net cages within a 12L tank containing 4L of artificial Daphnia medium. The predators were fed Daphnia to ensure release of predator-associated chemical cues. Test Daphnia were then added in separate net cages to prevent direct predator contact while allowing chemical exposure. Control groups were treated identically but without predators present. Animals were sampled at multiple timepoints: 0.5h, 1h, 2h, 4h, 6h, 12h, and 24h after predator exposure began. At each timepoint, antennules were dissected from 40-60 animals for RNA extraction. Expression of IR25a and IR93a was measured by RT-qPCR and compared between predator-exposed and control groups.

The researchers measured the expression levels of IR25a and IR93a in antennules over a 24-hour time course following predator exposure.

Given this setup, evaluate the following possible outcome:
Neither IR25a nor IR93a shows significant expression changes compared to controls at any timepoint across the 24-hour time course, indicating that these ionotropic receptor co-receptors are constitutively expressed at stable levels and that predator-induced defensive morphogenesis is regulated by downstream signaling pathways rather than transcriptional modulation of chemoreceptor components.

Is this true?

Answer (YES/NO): NO